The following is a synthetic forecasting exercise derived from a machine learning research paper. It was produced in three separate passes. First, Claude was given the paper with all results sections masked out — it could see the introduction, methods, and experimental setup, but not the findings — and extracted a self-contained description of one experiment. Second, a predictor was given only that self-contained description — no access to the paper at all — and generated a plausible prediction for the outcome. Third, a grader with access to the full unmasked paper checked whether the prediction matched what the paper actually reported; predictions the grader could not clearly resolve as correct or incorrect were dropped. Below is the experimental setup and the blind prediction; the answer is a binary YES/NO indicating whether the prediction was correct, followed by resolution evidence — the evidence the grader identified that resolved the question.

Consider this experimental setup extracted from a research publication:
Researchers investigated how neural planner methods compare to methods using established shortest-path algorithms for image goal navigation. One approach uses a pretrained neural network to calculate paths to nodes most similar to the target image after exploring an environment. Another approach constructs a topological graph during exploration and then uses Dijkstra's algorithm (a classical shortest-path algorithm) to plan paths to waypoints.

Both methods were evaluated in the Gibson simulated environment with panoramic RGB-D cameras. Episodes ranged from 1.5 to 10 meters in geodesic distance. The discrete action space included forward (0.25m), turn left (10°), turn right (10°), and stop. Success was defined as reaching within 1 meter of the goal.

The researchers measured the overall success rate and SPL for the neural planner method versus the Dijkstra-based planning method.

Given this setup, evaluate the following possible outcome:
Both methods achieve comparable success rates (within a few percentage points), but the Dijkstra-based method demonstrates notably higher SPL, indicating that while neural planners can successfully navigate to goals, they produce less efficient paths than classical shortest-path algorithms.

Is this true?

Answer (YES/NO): NO